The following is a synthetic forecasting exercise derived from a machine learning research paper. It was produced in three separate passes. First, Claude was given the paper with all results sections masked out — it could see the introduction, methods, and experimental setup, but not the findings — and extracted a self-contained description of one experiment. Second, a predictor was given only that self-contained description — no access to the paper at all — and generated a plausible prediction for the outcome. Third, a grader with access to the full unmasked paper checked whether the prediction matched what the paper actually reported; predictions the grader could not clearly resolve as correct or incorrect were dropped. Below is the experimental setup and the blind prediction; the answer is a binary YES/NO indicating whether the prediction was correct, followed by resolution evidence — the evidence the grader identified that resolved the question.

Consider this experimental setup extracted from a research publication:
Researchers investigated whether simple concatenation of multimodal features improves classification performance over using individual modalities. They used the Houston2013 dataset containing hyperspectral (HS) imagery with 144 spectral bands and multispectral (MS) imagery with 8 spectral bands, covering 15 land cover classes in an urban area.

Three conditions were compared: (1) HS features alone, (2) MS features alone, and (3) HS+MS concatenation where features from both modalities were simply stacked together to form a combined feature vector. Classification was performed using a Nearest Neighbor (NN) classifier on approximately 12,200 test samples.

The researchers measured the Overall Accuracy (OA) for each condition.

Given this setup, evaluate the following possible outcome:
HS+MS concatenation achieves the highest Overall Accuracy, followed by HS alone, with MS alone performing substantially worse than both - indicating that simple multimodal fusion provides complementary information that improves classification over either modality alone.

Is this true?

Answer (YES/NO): NO